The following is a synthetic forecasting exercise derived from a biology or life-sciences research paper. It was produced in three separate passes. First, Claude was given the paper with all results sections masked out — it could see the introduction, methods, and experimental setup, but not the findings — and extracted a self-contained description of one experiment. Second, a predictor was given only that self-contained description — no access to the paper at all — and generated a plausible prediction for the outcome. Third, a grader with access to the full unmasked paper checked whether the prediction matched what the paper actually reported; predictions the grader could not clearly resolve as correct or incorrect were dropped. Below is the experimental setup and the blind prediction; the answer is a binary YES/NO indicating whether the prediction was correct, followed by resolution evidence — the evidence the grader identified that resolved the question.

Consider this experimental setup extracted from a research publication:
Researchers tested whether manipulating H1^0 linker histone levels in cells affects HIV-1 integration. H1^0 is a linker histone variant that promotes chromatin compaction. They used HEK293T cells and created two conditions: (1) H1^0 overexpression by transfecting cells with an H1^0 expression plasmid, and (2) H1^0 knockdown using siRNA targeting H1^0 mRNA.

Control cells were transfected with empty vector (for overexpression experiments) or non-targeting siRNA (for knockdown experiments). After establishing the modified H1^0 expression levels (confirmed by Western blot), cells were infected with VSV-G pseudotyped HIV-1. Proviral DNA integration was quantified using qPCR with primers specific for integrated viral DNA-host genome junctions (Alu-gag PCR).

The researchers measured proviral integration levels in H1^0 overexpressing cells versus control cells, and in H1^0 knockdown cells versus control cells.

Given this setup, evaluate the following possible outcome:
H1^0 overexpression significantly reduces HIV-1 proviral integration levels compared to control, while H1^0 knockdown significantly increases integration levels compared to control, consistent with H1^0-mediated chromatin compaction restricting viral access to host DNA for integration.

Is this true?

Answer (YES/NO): NO